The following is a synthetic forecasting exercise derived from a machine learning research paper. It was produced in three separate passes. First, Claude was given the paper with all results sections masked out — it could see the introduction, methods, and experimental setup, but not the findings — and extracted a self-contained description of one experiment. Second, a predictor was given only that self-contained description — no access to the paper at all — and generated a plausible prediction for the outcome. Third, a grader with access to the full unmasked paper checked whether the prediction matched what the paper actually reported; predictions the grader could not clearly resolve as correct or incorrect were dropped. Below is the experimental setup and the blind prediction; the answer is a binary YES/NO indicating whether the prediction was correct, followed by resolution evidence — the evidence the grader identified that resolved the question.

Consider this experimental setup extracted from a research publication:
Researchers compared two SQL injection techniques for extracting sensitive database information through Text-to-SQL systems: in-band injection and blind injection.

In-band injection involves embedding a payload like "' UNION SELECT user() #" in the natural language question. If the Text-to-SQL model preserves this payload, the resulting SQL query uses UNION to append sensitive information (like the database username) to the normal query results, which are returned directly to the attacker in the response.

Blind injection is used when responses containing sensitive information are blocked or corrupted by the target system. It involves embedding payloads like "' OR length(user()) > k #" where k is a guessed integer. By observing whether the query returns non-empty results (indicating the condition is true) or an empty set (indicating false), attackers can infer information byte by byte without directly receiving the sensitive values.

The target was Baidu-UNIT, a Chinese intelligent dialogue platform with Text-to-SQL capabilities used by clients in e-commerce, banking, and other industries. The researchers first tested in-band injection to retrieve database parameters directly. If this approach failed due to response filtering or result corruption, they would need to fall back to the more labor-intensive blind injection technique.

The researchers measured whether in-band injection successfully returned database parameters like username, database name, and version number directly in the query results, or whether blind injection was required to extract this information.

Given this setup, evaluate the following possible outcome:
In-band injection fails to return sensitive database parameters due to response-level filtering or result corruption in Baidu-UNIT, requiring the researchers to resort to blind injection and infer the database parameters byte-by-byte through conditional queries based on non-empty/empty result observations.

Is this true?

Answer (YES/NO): YES